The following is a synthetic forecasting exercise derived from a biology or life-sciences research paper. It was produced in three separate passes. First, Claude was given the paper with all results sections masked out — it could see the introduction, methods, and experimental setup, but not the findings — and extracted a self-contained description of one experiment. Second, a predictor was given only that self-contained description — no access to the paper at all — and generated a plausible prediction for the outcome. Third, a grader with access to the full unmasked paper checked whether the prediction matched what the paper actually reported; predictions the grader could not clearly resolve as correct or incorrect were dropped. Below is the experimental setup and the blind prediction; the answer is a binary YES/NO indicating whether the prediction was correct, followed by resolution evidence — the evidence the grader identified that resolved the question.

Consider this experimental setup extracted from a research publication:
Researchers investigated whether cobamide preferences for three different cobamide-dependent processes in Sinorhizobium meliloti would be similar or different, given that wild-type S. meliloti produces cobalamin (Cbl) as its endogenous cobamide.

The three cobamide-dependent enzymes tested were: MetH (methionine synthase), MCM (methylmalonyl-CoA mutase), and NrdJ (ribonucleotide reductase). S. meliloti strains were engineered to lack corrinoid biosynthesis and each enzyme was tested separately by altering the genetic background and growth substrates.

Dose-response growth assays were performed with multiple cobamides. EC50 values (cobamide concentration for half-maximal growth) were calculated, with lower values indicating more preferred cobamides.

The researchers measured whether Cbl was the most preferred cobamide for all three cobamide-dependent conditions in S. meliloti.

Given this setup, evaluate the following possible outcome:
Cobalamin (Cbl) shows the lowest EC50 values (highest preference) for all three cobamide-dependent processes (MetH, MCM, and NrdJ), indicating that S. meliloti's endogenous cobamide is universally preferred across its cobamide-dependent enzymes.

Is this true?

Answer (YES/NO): YES